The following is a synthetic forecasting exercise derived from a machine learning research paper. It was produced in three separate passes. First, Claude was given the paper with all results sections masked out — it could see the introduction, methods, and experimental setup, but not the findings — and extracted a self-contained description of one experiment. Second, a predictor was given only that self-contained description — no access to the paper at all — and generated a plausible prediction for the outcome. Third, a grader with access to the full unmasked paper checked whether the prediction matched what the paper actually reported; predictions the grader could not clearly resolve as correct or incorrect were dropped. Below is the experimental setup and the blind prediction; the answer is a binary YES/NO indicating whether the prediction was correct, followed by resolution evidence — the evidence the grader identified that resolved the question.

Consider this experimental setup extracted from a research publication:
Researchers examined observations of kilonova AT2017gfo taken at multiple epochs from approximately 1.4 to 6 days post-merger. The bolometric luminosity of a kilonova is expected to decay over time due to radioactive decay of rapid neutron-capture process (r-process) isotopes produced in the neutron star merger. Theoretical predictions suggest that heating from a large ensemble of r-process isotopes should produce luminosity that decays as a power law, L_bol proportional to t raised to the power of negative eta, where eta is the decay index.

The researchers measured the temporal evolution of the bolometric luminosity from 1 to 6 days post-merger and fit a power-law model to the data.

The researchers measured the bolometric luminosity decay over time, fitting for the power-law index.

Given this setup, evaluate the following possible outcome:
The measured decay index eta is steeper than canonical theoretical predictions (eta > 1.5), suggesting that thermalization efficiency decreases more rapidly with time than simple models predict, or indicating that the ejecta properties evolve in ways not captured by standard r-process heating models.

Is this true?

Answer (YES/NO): NO